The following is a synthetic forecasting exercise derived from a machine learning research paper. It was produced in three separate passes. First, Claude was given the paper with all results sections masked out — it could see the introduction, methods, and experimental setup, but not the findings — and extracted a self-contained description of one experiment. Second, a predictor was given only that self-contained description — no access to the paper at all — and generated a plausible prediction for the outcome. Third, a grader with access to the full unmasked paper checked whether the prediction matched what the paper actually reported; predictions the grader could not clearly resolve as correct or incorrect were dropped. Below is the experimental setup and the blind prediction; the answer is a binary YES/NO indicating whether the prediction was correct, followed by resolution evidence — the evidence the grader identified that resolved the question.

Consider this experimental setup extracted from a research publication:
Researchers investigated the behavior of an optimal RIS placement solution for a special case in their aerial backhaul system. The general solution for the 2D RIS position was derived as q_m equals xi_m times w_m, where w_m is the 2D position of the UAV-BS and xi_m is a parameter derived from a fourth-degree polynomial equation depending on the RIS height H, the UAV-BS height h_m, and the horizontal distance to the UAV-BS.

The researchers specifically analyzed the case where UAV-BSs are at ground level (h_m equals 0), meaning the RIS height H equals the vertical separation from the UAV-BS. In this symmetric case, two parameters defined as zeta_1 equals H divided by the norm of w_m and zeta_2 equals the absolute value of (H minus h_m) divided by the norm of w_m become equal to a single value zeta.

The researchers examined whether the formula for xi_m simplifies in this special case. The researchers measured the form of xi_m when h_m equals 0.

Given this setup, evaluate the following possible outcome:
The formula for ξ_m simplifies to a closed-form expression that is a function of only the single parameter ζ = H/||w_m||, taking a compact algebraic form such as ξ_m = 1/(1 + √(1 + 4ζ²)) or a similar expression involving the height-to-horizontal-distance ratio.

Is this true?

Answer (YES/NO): YES